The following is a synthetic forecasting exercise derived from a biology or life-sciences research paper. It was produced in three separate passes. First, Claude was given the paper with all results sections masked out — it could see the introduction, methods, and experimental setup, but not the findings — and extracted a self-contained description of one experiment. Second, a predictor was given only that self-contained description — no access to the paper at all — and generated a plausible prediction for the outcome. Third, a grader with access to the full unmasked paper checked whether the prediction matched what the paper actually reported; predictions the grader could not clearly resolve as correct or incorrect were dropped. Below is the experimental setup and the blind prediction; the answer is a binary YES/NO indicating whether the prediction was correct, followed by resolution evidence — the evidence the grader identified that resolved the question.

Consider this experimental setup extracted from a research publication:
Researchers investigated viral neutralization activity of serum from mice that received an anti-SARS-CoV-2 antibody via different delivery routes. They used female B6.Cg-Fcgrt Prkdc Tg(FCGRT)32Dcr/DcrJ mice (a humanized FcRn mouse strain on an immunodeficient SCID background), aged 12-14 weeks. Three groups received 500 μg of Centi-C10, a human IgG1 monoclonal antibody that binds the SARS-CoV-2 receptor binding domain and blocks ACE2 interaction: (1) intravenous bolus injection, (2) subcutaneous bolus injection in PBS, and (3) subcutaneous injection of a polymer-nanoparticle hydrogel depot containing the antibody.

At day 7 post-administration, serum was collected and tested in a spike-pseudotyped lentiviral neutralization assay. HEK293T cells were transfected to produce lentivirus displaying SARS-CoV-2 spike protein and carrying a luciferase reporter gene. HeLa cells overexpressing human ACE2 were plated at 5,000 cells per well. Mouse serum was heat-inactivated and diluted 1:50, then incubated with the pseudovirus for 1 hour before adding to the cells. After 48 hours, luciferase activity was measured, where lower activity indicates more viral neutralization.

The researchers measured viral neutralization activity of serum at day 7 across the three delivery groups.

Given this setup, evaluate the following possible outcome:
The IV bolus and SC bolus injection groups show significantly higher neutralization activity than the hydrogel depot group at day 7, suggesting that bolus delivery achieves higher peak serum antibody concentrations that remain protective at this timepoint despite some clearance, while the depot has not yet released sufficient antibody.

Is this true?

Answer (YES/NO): NO